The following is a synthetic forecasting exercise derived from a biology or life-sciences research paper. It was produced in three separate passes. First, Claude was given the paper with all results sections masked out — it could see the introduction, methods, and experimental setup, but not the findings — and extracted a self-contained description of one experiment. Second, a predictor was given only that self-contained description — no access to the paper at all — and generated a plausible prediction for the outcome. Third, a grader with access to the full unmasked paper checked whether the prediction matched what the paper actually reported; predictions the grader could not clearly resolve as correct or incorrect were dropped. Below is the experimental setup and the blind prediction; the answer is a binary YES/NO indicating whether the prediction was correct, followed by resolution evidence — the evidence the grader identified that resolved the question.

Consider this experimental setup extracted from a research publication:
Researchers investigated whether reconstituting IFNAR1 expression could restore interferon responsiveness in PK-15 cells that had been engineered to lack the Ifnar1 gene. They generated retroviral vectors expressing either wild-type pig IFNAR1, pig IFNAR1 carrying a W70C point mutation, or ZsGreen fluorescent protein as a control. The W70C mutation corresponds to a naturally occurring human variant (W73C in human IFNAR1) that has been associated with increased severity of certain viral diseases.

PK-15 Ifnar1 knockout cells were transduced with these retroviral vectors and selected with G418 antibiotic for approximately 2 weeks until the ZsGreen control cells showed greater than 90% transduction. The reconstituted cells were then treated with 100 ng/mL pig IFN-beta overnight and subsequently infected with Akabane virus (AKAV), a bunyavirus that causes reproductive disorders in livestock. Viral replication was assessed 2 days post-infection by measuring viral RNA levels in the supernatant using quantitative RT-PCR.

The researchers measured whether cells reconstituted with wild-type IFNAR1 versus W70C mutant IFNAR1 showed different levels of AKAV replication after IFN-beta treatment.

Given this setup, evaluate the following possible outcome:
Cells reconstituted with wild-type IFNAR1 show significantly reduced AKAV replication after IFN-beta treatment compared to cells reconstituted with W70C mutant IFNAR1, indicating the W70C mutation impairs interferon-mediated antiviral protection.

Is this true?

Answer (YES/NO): YES